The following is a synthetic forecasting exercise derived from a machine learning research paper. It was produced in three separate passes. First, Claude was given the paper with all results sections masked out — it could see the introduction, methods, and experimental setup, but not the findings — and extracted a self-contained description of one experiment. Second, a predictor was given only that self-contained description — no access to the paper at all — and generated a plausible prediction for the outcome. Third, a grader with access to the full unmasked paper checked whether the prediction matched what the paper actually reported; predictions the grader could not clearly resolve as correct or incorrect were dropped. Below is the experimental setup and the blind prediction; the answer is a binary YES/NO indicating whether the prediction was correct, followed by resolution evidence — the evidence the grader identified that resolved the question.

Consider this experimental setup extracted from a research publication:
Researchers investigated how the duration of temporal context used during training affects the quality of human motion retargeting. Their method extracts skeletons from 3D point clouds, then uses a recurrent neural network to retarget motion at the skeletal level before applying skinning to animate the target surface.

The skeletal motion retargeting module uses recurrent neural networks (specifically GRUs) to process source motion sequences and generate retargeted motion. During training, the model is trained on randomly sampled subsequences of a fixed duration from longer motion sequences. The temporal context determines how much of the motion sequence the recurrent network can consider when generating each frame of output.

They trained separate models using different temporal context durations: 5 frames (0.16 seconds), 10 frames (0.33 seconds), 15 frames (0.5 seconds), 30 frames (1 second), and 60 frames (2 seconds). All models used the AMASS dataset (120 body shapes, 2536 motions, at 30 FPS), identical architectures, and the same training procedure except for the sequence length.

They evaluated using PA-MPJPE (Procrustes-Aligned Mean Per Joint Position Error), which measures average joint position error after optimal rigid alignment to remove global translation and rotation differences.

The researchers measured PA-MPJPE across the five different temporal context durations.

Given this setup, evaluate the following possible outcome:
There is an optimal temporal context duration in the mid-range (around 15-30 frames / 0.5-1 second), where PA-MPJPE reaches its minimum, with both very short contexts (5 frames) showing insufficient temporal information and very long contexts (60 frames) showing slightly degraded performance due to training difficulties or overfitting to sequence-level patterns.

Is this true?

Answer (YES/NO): YES